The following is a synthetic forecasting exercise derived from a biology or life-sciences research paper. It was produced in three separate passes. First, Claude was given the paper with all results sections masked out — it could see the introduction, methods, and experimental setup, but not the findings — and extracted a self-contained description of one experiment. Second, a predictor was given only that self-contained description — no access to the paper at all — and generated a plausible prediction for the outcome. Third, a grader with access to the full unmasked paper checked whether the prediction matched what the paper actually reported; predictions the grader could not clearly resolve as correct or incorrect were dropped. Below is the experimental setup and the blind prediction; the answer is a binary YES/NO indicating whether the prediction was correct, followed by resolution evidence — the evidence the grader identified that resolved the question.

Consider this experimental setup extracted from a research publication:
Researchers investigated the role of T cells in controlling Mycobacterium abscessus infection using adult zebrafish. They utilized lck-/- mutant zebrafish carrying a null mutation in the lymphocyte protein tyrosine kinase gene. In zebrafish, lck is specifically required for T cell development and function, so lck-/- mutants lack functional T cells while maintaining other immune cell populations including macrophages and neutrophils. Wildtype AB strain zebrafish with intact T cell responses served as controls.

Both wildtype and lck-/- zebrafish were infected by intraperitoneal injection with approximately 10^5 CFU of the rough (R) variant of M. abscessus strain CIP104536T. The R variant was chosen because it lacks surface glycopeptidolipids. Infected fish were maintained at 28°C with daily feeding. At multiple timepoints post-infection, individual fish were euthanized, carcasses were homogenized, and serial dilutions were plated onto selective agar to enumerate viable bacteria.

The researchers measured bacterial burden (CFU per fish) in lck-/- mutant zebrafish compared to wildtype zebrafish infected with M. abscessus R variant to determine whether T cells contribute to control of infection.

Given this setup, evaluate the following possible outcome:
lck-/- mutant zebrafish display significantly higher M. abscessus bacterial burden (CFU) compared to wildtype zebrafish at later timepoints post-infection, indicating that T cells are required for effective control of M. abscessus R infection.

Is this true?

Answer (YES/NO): YES